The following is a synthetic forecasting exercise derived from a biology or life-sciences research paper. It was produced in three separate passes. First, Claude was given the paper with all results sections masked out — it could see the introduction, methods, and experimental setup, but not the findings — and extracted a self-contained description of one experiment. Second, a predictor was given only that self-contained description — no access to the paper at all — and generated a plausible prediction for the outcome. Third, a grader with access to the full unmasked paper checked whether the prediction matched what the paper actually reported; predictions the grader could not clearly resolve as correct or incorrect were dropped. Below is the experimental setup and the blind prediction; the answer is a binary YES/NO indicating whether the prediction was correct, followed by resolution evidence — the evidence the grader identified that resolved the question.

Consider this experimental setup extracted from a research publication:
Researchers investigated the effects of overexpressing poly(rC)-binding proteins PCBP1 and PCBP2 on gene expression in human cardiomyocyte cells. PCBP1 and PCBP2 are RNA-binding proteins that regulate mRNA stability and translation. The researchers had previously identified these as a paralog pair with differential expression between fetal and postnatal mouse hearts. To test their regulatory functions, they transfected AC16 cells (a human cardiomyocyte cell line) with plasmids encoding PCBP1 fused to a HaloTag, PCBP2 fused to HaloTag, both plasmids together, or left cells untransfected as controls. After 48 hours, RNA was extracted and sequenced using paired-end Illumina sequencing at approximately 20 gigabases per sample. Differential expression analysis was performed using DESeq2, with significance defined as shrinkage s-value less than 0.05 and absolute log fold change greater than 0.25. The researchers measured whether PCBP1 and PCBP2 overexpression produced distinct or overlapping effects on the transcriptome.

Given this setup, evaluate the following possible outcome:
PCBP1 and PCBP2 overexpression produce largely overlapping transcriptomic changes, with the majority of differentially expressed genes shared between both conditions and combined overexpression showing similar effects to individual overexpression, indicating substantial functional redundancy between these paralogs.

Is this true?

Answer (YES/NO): NO